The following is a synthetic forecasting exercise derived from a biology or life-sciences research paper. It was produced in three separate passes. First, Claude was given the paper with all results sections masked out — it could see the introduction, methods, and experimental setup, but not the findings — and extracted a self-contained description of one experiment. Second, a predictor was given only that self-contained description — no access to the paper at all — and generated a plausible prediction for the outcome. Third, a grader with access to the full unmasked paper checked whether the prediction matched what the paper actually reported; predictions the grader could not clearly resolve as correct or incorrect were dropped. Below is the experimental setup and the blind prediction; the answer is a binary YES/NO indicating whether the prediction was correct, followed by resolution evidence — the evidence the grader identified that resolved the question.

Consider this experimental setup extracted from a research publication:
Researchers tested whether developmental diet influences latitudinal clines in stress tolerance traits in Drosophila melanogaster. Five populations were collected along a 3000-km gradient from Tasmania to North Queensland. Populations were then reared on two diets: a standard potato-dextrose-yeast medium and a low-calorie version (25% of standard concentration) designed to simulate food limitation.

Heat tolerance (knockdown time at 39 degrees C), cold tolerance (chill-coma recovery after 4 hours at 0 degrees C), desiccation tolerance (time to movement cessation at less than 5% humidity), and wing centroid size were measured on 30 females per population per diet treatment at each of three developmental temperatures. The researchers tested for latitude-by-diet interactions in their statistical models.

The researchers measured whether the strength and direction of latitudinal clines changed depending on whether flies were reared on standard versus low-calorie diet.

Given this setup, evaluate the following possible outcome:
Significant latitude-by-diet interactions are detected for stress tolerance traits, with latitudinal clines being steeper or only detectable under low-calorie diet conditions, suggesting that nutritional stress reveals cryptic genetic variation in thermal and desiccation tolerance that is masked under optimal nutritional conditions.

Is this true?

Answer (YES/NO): NO